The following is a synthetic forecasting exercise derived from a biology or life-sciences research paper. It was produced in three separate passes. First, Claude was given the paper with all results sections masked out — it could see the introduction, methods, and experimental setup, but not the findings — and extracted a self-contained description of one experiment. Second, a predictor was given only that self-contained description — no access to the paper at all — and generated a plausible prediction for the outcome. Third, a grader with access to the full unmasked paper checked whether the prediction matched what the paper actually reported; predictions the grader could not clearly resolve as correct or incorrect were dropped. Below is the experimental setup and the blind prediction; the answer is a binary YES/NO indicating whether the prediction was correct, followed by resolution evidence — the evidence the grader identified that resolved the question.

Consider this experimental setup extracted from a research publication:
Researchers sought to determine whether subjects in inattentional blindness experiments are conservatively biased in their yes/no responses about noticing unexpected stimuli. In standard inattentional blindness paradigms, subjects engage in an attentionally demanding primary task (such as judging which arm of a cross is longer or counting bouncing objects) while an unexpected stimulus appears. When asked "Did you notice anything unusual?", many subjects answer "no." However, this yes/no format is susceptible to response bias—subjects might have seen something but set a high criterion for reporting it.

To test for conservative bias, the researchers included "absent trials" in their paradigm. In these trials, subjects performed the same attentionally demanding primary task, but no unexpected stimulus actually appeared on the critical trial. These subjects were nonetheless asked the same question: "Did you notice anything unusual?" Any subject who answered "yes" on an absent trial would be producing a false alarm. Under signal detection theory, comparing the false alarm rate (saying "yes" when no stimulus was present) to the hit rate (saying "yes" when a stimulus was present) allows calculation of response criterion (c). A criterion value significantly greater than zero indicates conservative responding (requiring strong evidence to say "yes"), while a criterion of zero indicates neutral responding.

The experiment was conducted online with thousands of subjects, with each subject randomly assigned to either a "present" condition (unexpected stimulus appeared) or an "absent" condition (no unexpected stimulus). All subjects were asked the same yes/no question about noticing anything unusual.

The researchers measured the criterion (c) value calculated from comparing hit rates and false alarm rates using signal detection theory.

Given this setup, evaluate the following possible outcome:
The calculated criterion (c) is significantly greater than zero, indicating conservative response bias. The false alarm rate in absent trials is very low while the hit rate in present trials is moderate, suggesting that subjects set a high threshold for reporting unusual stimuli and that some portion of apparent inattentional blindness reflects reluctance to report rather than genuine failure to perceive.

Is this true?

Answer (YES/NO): YES